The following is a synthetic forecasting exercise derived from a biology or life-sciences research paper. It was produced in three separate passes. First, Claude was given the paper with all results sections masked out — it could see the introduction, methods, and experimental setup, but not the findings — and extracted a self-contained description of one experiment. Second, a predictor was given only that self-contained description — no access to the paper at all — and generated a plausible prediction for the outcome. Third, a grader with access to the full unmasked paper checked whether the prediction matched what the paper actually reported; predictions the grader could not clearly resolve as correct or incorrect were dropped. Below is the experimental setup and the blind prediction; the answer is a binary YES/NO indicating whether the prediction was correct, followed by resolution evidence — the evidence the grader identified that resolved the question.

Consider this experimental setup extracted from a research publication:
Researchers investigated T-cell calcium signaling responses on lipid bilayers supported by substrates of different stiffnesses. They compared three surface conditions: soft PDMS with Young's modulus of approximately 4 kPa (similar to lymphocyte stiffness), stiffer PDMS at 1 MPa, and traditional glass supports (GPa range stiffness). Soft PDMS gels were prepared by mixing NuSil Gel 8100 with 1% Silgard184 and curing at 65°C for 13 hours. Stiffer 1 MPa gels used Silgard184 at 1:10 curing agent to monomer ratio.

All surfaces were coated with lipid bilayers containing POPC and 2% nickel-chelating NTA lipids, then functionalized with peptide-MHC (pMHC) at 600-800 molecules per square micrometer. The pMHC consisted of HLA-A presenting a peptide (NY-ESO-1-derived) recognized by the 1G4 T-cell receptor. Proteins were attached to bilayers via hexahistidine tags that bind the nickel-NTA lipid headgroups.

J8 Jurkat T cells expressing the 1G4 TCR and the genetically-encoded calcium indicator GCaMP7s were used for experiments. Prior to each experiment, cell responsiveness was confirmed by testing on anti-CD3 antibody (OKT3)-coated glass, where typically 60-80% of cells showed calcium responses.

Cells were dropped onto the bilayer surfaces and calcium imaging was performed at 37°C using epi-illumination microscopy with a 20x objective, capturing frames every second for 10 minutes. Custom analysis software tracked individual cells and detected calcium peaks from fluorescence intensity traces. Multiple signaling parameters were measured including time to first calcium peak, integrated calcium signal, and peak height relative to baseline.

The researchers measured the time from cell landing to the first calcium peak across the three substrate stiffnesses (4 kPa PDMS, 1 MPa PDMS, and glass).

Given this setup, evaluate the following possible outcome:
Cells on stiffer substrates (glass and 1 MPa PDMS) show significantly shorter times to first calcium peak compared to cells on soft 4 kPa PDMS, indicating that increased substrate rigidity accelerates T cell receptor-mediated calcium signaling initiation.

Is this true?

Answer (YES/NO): NO